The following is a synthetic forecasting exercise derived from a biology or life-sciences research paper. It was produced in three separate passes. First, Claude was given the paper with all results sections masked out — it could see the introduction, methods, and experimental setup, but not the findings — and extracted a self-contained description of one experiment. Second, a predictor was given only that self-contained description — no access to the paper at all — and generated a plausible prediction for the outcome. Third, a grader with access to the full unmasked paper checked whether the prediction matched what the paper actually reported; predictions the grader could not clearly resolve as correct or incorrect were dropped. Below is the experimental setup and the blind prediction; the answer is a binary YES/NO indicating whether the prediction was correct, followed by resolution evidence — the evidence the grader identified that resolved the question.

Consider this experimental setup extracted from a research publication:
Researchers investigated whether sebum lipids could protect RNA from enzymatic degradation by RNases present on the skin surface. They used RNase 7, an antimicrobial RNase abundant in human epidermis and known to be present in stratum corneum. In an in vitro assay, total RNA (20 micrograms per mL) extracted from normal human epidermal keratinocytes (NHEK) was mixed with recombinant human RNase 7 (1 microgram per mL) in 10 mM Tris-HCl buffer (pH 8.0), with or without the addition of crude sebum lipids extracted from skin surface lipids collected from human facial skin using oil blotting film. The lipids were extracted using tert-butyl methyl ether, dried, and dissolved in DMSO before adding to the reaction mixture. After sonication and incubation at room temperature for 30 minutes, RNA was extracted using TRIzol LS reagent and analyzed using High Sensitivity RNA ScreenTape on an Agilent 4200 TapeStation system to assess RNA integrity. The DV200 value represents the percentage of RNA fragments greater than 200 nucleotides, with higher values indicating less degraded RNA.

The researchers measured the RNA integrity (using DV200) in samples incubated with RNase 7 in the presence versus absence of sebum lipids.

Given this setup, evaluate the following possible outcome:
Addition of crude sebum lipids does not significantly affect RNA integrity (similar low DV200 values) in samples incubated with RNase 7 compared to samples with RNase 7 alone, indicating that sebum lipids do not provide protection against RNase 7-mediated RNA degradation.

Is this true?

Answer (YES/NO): NO